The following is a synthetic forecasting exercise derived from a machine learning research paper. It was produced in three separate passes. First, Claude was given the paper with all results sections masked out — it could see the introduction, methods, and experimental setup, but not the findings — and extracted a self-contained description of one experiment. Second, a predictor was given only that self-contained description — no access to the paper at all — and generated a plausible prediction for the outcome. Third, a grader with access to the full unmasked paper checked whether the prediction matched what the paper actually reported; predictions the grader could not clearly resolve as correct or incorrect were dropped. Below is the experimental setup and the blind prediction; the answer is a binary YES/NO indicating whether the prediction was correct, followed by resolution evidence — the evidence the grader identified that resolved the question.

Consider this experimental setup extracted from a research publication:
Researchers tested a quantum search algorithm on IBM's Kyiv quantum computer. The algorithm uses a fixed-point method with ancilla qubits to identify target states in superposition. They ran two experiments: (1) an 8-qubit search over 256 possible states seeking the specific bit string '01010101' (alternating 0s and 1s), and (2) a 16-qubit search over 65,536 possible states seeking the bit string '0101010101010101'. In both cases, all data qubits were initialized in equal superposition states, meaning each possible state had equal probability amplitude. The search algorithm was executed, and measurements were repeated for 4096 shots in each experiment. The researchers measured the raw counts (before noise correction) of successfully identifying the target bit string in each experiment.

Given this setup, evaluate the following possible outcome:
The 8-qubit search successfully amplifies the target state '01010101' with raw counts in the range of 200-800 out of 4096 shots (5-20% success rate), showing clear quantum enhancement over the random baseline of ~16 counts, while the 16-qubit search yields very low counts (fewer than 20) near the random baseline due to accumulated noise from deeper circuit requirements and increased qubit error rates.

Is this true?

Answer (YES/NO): NO